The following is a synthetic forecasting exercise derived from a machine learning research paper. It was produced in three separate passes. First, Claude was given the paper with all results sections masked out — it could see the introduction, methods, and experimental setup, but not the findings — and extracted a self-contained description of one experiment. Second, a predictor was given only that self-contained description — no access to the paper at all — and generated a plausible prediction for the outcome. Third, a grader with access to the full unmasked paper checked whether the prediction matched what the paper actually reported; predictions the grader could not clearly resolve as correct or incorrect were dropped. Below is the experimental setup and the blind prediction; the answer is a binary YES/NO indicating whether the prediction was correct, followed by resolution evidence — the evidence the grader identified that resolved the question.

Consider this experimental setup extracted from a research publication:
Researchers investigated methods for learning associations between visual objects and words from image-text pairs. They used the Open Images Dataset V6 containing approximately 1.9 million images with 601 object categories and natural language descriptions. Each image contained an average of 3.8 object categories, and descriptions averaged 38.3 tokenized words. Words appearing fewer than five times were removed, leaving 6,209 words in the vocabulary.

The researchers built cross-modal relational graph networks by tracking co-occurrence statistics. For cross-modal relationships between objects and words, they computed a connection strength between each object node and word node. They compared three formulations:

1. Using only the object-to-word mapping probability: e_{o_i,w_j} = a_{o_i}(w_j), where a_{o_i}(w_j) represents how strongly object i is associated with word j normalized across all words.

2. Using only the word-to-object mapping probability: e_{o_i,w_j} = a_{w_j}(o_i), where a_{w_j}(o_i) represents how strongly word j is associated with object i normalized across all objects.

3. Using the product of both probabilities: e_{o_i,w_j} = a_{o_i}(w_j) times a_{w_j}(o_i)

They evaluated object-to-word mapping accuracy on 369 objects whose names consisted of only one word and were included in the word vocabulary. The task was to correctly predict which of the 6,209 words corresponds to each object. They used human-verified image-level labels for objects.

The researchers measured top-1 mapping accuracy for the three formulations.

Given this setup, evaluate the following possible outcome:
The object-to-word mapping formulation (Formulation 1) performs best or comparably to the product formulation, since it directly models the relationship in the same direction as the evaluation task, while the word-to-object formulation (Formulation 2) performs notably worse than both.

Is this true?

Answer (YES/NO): NO